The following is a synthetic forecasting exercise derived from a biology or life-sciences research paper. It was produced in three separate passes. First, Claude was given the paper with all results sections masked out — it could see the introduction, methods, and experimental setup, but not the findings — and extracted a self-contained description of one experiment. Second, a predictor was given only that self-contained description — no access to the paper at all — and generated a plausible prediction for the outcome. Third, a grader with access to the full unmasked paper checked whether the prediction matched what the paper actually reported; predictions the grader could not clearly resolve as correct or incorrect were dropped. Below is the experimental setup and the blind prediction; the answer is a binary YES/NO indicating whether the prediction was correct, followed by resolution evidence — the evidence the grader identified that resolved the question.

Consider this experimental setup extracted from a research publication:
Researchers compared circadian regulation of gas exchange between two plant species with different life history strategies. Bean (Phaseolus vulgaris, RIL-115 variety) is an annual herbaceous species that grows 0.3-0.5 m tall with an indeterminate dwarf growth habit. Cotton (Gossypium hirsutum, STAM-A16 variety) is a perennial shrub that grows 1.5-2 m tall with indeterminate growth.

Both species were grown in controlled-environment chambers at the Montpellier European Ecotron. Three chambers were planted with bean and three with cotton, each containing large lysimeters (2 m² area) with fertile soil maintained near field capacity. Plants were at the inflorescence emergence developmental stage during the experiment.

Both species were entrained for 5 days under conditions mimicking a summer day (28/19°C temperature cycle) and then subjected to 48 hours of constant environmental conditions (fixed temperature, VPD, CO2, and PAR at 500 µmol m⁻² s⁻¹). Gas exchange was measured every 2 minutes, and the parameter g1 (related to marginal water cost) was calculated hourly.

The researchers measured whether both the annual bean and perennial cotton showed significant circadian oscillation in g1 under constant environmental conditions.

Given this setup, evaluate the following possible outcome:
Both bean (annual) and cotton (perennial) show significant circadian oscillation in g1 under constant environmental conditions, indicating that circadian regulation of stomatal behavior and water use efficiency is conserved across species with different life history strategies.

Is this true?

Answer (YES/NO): YES